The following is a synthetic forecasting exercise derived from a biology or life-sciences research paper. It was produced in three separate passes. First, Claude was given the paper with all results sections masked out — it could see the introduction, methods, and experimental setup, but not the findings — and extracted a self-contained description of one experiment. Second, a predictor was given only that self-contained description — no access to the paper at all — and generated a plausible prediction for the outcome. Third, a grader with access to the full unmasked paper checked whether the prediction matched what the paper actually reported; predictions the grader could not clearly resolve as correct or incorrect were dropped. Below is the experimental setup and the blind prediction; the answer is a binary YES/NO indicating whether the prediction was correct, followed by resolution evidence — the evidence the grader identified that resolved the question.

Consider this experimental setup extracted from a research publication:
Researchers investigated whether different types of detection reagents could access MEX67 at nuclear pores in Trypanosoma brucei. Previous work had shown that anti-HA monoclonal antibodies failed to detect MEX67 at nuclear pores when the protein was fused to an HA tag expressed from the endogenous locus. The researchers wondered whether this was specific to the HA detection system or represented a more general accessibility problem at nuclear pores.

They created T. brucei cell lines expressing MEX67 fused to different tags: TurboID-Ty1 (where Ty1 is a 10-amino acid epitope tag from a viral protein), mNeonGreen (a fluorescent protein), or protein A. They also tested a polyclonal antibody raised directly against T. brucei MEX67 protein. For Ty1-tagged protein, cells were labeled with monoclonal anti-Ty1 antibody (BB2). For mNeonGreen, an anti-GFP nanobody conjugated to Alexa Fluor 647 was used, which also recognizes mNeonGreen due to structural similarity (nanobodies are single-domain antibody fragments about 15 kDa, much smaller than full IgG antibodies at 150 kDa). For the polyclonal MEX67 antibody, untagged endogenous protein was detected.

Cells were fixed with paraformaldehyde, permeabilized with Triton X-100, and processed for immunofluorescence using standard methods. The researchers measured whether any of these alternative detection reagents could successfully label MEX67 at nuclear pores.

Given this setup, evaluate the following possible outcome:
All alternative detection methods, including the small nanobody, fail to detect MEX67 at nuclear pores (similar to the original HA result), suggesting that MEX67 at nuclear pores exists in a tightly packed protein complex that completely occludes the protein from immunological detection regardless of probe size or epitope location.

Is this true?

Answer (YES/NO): YES